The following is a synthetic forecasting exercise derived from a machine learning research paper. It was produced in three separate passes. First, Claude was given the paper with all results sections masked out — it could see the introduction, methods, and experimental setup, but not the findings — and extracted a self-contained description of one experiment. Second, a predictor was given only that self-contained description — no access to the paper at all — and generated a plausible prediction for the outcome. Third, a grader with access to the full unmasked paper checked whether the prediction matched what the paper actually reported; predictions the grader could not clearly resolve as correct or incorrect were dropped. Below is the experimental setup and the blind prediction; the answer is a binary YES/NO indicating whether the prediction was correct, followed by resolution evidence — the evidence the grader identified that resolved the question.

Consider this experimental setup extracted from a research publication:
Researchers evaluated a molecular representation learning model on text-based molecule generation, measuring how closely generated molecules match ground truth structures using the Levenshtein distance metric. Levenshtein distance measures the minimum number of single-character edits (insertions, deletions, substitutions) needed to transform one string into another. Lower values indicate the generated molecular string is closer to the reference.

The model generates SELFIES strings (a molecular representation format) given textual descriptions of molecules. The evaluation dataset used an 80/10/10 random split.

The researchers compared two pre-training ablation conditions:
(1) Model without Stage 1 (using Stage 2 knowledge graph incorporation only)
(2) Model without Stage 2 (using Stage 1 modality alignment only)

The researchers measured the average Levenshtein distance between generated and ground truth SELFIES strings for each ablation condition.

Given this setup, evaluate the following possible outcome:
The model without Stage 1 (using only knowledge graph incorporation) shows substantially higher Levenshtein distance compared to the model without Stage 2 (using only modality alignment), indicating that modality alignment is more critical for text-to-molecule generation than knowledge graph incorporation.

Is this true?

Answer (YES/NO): NO